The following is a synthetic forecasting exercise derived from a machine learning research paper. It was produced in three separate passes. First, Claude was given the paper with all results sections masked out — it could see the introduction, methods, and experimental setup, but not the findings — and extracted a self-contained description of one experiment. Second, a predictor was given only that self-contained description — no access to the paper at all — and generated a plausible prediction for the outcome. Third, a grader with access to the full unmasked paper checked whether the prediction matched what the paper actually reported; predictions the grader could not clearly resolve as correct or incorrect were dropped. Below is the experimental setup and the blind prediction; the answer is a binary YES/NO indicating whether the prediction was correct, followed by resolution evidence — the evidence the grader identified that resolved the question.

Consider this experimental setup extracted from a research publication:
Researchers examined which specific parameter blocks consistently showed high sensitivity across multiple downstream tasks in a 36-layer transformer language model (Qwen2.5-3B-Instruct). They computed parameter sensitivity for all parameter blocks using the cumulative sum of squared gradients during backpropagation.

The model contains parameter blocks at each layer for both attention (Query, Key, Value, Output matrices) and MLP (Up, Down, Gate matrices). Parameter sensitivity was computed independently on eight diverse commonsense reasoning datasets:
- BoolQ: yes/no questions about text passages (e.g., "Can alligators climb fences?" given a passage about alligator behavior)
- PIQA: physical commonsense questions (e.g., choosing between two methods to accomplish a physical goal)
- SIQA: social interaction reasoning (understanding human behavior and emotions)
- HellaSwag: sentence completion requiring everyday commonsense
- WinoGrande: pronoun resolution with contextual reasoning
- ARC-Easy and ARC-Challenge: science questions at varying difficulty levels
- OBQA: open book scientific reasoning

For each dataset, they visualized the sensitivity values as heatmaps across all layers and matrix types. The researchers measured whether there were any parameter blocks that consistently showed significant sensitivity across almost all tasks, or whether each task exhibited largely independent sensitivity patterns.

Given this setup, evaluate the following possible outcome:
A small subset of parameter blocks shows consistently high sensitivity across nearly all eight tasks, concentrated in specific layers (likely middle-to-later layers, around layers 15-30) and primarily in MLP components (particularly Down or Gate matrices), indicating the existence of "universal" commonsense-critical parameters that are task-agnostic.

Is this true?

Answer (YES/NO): NO